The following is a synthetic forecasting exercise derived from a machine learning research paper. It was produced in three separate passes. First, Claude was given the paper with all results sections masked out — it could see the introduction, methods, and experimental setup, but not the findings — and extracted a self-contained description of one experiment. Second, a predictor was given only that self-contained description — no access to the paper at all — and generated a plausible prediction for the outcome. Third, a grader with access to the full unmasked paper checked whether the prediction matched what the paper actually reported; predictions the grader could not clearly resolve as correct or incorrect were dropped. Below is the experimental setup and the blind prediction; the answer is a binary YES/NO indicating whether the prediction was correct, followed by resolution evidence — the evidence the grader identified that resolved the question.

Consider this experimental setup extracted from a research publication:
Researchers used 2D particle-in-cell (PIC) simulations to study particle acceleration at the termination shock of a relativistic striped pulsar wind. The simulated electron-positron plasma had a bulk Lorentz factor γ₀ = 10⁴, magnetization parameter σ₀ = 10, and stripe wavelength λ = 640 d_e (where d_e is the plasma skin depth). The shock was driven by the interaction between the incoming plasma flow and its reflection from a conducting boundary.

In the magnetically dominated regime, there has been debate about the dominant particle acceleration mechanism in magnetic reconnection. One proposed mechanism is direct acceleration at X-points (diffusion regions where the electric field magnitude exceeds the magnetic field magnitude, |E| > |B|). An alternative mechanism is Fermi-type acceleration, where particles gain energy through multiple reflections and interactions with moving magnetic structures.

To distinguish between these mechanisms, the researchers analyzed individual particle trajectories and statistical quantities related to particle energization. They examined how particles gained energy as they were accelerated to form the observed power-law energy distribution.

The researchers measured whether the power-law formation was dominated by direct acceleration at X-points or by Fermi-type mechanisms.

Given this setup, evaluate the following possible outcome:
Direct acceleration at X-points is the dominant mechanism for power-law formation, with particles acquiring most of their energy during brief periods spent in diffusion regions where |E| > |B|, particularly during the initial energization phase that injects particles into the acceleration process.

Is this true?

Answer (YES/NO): NO